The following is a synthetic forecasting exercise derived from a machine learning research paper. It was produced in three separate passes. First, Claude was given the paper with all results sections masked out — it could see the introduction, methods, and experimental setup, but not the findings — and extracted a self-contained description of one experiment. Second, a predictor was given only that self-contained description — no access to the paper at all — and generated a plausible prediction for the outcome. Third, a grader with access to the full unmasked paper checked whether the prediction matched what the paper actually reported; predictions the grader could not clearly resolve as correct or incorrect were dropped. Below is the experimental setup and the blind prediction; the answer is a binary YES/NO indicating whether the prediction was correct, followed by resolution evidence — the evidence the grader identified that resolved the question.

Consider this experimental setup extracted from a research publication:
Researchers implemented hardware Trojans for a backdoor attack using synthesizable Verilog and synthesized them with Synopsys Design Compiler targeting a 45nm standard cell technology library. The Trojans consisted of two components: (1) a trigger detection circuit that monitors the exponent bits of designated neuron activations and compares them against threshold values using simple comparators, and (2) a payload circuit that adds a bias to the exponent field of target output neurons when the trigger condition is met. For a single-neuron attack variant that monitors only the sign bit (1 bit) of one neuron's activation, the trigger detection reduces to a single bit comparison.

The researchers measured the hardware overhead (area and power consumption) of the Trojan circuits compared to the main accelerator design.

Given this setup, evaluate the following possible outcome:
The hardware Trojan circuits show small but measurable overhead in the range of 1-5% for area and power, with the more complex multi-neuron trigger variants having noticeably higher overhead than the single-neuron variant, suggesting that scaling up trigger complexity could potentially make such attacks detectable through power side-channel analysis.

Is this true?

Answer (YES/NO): NO